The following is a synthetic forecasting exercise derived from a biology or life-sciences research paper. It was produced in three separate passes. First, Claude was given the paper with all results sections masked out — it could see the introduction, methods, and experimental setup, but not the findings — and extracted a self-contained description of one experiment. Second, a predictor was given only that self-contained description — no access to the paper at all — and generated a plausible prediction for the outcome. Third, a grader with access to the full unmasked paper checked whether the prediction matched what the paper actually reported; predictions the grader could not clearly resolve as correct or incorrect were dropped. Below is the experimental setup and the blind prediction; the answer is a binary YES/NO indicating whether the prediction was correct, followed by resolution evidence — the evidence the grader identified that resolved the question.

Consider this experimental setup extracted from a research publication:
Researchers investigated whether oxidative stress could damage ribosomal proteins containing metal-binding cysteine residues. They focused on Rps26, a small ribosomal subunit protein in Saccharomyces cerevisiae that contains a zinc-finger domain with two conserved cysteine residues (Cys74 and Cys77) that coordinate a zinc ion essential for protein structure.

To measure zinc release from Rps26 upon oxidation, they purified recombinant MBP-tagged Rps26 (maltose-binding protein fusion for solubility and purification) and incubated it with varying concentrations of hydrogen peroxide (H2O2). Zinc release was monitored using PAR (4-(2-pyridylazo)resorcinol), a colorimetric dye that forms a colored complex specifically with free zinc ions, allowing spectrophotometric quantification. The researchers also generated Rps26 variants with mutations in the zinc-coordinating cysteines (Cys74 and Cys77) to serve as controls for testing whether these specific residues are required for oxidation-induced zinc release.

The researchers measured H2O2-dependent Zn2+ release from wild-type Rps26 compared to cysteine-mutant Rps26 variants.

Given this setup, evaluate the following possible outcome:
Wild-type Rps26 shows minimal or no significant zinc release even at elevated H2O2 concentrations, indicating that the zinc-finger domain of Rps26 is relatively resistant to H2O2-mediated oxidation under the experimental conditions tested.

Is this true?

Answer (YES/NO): NO